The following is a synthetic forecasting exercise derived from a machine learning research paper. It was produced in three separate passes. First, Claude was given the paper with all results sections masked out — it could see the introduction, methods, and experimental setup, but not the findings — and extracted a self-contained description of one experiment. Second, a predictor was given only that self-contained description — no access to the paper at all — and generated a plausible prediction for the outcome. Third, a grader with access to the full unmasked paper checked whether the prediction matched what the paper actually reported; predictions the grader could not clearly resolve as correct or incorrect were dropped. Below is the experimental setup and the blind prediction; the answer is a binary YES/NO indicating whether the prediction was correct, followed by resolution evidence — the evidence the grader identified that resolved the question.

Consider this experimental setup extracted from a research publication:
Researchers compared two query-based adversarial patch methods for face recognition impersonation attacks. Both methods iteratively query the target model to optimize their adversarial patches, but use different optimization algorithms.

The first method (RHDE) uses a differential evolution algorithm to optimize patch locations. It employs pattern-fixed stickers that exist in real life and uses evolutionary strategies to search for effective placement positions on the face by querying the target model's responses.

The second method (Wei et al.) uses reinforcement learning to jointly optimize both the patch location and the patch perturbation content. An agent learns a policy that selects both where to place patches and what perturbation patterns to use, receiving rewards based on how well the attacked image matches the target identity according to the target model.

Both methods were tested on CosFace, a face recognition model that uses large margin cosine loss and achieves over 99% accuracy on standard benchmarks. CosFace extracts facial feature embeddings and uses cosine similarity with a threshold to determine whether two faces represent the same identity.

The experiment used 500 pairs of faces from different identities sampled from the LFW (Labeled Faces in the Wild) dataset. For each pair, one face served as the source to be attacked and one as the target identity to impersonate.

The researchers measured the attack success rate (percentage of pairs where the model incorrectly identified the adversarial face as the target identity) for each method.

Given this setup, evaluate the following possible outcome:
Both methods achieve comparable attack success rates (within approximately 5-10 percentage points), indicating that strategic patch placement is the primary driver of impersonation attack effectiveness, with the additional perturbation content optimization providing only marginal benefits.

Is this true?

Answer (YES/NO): NO